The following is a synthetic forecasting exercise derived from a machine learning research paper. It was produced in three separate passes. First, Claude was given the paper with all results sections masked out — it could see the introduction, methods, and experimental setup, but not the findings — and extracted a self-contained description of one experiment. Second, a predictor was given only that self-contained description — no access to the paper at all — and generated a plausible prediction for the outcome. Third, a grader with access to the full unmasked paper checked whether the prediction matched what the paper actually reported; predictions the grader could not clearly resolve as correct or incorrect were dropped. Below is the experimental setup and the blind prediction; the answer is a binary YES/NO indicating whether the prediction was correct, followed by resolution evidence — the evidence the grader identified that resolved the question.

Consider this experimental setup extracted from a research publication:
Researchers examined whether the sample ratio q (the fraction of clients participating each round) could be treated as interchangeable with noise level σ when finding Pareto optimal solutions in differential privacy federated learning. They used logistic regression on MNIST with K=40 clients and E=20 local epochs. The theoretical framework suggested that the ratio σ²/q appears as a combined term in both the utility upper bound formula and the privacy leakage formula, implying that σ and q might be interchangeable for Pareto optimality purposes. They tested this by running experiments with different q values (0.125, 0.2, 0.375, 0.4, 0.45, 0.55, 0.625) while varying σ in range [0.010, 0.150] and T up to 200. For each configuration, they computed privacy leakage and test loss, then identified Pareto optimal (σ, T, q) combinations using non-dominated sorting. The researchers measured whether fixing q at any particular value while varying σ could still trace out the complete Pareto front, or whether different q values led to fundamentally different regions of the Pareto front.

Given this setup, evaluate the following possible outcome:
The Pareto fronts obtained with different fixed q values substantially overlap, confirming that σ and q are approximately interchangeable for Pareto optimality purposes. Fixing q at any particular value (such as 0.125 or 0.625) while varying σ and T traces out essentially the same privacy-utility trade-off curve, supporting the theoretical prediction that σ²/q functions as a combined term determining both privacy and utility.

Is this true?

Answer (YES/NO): YES